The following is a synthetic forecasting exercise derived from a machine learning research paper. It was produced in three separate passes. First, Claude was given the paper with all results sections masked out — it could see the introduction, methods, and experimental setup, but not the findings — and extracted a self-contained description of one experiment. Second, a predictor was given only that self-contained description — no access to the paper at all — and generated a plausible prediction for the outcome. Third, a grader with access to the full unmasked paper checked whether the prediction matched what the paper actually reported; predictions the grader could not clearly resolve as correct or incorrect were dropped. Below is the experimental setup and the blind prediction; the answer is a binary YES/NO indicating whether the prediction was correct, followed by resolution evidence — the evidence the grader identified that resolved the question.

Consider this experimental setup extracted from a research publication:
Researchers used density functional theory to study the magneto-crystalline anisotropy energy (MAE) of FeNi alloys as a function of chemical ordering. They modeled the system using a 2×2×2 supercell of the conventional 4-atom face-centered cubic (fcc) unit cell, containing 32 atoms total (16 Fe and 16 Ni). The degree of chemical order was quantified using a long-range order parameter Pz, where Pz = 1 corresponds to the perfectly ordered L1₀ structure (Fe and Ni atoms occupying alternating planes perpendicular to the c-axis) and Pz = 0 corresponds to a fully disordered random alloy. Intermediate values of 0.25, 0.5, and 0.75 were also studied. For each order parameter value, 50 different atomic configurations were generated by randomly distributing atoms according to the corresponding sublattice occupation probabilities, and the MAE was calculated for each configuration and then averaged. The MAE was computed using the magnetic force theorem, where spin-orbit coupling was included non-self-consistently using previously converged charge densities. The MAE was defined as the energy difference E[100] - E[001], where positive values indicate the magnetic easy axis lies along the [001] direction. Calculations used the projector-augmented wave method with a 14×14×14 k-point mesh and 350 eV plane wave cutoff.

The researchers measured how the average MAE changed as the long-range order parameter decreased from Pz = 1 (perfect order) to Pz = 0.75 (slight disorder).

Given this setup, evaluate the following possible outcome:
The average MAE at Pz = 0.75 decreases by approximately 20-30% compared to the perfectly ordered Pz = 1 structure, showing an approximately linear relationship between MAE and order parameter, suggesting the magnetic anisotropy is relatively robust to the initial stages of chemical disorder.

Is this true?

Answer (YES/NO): NO